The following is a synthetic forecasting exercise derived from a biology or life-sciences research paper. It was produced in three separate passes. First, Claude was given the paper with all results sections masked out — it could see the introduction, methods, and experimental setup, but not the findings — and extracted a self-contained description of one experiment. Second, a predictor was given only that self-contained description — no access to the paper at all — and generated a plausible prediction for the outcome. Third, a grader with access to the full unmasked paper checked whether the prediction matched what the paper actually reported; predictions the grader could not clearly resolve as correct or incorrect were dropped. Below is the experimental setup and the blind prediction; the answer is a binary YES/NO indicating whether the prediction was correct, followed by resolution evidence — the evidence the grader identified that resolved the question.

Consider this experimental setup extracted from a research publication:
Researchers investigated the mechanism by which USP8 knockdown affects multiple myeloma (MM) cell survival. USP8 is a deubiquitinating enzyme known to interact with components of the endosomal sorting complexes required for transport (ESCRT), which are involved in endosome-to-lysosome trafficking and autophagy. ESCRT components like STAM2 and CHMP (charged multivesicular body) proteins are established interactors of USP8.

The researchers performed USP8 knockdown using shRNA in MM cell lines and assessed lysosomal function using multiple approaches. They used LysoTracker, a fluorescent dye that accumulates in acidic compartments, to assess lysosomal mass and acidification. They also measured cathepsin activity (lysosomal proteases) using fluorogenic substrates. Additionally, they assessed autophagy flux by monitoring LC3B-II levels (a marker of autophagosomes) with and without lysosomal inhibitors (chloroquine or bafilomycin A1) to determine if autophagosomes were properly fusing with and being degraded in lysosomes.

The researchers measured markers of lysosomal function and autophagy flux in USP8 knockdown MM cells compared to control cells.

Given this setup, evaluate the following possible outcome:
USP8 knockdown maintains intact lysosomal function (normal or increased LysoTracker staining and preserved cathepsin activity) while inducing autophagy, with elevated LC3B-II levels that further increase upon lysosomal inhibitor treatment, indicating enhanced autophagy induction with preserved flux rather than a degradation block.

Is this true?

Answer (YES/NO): NO